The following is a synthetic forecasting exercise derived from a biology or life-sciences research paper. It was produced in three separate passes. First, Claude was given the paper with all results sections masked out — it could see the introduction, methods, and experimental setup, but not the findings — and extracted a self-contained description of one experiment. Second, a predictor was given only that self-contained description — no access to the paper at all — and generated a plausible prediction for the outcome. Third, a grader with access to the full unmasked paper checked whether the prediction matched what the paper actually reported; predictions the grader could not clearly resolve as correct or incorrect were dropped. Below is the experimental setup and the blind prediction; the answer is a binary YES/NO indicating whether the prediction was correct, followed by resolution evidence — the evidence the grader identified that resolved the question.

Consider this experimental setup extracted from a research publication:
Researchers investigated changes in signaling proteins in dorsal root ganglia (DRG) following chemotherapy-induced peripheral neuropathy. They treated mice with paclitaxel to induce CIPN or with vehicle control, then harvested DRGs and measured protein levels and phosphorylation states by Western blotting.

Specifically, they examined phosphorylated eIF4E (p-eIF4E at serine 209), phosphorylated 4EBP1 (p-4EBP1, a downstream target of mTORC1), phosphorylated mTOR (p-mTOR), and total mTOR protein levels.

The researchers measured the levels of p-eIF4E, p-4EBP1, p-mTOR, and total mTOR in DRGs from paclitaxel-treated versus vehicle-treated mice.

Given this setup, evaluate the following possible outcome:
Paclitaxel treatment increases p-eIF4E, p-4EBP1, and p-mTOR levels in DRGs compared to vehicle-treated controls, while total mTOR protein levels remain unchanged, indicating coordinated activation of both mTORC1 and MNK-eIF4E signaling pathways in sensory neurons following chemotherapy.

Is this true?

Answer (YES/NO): NO